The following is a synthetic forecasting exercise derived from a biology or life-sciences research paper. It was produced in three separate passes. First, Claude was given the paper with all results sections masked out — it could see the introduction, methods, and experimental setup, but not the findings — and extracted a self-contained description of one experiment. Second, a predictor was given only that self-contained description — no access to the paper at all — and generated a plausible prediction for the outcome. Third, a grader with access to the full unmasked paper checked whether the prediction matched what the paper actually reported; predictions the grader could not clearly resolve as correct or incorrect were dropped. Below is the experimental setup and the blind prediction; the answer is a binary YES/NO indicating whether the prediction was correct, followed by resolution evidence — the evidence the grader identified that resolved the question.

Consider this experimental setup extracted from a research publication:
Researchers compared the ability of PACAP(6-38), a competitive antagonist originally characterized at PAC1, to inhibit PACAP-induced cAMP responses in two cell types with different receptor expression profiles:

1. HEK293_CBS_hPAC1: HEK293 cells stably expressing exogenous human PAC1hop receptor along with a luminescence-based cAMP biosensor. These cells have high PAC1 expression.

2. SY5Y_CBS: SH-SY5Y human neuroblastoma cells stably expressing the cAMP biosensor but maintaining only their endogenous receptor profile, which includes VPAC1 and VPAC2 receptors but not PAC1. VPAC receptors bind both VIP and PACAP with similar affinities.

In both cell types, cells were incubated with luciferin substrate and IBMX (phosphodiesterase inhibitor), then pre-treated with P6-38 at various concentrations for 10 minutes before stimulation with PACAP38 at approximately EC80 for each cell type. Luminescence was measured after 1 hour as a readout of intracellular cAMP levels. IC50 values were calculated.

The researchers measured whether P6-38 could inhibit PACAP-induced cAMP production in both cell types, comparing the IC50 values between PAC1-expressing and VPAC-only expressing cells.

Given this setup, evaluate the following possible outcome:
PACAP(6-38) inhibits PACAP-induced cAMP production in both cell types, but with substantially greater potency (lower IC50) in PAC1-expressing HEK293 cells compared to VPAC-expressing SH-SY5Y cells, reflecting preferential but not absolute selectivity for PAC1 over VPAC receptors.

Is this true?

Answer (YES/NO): NO